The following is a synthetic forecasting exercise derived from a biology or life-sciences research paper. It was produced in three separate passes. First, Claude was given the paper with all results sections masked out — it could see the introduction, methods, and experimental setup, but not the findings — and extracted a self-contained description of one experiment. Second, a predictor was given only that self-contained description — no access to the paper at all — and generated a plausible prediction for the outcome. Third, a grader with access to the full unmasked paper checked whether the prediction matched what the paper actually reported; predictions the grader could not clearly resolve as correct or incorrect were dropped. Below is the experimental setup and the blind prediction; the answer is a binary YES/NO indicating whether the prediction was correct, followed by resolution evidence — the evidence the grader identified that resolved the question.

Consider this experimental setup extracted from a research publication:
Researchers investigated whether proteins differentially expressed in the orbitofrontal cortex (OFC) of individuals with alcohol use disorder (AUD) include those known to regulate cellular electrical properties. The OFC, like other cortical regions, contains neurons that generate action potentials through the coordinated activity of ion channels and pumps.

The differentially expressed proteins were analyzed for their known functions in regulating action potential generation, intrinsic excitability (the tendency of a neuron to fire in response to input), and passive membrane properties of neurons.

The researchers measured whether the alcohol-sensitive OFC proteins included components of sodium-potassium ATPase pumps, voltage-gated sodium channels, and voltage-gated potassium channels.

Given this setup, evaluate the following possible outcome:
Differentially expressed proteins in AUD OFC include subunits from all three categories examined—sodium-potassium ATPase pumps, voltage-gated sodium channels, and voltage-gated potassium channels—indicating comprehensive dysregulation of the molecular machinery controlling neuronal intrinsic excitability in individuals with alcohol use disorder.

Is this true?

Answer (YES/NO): YES